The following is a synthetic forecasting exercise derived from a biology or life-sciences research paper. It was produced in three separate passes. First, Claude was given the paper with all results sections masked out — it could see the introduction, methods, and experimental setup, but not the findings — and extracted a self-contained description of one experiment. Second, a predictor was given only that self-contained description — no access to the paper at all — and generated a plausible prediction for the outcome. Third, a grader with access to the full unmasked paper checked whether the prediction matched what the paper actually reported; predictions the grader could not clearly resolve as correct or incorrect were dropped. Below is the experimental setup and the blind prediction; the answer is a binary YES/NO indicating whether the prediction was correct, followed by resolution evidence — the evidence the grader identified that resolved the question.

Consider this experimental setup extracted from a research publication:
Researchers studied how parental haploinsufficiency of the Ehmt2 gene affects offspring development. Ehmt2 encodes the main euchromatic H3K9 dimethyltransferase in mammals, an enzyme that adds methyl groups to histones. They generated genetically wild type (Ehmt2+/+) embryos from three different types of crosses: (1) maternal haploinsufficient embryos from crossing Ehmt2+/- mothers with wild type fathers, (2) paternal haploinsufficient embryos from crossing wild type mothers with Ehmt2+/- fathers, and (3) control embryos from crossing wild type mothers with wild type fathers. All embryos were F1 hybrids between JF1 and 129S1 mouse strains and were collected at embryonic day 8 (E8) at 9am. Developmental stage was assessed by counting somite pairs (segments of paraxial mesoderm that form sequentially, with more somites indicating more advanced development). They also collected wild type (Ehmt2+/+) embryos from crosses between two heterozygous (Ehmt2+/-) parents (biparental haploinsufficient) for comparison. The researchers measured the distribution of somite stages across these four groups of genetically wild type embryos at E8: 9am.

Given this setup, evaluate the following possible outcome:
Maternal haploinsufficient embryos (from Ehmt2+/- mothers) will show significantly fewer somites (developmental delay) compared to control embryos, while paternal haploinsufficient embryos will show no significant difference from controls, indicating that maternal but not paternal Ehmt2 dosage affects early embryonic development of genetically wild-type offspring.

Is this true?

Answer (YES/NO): NO